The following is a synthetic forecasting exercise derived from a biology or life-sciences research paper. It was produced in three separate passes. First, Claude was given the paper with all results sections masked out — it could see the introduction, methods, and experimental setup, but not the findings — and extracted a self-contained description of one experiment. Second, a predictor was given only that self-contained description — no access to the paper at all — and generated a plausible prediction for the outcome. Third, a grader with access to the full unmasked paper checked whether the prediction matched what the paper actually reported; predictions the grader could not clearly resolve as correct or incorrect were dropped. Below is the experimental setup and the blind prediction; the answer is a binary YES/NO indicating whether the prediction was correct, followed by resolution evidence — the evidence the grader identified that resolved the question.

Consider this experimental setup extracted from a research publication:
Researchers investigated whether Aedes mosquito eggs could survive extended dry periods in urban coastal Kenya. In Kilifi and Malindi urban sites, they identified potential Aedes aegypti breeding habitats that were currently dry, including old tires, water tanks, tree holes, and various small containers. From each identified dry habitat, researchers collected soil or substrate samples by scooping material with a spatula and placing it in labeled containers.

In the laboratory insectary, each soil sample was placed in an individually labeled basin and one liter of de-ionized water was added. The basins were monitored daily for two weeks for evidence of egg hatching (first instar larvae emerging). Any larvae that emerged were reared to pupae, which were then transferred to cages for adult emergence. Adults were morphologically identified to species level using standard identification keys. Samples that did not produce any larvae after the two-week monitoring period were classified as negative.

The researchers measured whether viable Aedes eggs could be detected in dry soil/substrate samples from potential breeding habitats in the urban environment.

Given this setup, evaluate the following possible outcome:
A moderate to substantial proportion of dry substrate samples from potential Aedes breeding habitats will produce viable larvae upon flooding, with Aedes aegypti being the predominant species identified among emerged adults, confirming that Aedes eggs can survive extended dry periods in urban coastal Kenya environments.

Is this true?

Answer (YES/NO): YES